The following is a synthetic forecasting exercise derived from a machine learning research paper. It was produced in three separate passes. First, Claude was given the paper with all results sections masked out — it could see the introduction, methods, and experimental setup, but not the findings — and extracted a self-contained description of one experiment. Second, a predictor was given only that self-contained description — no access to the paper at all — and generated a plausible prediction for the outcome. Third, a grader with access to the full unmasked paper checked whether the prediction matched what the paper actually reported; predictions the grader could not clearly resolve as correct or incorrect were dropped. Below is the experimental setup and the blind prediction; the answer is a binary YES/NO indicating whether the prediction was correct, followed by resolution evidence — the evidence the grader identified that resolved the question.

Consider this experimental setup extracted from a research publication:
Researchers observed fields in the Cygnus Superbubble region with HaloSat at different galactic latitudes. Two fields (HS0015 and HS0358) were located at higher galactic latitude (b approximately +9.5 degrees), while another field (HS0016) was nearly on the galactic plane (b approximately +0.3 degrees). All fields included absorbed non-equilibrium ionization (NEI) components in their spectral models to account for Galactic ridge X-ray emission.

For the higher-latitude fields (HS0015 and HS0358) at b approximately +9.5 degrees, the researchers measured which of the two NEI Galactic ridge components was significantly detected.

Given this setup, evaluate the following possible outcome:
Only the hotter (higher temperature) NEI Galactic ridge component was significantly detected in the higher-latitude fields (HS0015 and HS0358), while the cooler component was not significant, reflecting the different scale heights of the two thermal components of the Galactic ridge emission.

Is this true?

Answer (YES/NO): NO